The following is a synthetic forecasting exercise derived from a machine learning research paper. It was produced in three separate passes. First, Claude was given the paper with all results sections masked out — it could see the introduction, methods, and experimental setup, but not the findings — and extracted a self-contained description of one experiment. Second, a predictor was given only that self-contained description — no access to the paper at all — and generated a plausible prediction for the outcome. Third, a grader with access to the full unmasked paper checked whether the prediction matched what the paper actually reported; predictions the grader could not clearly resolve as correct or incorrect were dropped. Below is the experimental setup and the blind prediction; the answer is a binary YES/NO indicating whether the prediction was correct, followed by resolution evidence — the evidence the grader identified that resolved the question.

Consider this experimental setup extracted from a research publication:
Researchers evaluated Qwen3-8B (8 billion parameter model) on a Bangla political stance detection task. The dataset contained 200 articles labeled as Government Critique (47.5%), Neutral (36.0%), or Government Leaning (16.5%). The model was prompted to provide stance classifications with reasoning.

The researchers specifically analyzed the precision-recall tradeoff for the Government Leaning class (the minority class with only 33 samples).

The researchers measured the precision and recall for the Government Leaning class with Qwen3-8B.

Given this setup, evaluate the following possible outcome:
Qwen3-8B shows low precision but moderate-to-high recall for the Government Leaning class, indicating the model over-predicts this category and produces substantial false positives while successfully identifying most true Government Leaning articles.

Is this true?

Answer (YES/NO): YES